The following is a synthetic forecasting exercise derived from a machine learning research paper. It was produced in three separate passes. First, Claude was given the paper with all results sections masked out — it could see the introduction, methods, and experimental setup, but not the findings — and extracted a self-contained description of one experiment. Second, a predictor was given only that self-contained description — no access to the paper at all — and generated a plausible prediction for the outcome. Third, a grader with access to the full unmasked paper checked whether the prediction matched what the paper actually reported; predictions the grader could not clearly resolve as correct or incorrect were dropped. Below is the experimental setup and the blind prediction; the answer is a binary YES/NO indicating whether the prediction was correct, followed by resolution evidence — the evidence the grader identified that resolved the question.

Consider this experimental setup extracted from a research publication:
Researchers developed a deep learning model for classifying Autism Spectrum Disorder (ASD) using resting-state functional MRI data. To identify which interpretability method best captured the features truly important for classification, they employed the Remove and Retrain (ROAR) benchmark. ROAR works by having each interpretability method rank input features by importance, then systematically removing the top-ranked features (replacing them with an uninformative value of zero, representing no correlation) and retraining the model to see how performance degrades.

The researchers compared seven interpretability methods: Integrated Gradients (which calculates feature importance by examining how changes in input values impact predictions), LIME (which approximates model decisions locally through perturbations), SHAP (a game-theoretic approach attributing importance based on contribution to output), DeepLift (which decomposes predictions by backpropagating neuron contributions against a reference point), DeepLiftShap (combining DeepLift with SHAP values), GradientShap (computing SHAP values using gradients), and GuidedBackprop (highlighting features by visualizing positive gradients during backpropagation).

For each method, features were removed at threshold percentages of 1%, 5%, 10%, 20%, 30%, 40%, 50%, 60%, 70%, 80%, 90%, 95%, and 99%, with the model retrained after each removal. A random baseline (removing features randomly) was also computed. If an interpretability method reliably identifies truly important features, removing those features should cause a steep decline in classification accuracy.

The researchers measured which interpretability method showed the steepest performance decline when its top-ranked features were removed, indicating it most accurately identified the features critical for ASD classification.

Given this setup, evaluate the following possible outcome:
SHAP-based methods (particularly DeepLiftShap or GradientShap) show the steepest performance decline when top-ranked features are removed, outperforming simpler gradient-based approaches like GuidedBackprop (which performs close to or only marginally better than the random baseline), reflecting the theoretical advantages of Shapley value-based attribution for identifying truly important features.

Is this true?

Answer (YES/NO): NO